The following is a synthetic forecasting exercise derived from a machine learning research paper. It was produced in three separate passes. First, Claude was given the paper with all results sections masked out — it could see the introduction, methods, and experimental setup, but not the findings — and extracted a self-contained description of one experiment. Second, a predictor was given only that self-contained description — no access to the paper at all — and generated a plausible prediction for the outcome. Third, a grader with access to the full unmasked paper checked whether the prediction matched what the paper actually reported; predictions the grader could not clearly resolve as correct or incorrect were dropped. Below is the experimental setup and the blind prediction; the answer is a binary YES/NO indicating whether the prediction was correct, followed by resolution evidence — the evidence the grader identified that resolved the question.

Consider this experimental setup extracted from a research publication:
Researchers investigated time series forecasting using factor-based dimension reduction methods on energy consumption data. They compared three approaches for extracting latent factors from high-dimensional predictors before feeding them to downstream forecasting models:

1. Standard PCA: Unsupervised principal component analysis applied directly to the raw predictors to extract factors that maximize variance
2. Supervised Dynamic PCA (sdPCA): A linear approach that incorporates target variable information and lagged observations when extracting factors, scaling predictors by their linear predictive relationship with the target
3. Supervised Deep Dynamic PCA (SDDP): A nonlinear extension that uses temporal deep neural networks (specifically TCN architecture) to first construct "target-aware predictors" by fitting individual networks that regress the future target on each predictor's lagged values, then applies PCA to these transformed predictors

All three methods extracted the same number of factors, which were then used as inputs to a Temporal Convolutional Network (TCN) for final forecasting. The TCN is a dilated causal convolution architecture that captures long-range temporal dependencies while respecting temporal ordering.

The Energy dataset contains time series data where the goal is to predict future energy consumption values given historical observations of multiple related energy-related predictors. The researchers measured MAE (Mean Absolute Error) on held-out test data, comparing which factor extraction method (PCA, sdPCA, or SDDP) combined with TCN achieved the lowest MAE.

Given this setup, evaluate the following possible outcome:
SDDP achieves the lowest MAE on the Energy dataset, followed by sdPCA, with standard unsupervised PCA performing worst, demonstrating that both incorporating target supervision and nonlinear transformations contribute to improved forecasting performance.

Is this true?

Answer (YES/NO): NO